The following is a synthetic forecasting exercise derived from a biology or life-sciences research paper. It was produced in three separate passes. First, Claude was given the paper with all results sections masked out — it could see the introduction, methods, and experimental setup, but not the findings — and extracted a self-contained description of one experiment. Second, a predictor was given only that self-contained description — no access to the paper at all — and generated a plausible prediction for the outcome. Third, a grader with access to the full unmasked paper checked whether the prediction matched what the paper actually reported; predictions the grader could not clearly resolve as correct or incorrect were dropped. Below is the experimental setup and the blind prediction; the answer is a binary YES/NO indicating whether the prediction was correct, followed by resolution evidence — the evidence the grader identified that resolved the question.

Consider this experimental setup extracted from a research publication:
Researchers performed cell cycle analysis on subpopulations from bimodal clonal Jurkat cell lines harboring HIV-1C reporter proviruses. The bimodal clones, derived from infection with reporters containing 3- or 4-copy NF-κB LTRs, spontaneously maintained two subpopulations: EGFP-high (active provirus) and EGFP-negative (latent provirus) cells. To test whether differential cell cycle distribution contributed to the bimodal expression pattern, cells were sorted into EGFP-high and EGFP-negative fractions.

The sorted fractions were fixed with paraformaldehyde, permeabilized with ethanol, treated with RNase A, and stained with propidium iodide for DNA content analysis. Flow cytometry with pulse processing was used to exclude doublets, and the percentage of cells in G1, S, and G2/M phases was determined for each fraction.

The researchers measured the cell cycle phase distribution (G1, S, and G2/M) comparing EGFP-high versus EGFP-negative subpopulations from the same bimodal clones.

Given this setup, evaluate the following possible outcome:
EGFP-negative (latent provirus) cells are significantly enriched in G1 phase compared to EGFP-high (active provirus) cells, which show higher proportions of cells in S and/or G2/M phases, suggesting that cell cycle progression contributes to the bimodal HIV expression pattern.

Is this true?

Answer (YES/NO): NO